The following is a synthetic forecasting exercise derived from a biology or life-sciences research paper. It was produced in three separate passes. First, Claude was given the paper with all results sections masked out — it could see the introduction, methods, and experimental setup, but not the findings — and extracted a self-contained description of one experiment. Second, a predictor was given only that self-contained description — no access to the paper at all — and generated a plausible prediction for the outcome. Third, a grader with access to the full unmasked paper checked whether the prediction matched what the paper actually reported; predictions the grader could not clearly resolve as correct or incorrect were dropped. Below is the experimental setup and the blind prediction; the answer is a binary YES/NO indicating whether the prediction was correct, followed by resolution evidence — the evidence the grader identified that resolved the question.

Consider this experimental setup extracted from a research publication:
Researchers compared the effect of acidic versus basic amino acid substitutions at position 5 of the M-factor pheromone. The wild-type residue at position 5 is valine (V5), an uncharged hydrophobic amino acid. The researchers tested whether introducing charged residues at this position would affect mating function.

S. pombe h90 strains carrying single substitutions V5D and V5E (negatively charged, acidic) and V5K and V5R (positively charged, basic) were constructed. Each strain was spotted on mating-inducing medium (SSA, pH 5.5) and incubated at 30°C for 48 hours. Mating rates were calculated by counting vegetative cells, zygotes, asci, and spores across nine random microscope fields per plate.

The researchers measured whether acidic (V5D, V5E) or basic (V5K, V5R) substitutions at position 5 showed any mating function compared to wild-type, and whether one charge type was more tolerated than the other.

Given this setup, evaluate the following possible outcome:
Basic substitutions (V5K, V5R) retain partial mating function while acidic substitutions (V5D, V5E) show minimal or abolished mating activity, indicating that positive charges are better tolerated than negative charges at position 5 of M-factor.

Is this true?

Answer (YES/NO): NO